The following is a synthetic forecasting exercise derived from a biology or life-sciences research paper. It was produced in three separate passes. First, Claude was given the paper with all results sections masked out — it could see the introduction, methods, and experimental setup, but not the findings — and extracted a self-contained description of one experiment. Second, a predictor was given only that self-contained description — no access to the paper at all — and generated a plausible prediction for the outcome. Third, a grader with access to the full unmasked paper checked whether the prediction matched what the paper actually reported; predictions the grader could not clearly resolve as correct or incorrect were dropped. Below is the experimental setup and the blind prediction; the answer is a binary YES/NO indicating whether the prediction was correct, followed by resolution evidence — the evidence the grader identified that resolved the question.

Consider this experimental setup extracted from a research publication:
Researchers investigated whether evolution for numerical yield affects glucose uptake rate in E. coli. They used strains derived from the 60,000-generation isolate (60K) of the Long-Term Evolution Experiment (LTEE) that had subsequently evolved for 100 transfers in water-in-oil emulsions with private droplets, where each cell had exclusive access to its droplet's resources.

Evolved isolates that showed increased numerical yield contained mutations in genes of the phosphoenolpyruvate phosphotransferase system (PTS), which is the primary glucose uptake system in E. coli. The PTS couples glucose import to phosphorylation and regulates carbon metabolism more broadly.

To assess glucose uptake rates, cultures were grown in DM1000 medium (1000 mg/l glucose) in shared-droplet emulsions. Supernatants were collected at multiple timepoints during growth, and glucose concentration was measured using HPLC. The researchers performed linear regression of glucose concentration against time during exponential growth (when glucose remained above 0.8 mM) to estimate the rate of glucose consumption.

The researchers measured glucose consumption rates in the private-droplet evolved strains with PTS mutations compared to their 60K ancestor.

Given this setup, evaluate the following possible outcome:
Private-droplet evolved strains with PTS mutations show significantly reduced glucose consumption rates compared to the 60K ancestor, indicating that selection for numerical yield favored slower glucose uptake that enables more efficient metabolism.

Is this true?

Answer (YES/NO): YES